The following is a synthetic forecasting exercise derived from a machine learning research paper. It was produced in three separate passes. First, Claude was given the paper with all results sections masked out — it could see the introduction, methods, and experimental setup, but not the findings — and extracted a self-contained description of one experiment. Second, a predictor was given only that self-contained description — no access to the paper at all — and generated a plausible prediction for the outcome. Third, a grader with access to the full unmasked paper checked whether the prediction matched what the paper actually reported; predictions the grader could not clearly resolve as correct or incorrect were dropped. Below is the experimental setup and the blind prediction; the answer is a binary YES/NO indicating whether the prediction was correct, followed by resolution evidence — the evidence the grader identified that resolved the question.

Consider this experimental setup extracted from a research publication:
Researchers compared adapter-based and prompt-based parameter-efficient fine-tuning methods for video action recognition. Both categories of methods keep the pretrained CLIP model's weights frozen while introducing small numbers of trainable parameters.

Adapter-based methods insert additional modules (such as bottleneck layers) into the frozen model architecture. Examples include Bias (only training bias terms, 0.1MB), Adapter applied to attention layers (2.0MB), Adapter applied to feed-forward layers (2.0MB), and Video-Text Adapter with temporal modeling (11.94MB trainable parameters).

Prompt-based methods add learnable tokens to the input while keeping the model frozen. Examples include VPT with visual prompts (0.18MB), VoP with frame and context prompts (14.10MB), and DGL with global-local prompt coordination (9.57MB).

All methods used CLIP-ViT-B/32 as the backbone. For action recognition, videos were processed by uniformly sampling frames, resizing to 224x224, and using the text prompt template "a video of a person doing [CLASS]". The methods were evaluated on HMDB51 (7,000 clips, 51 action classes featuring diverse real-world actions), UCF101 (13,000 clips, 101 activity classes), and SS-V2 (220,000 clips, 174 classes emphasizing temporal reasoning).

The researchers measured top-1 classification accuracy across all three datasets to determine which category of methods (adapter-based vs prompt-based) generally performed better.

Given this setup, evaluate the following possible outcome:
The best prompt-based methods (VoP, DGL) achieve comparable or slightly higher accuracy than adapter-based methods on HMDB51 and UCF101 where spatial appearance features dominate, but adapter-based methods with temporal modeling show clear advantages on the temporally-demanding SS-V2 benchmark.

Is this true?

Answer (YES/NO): NO